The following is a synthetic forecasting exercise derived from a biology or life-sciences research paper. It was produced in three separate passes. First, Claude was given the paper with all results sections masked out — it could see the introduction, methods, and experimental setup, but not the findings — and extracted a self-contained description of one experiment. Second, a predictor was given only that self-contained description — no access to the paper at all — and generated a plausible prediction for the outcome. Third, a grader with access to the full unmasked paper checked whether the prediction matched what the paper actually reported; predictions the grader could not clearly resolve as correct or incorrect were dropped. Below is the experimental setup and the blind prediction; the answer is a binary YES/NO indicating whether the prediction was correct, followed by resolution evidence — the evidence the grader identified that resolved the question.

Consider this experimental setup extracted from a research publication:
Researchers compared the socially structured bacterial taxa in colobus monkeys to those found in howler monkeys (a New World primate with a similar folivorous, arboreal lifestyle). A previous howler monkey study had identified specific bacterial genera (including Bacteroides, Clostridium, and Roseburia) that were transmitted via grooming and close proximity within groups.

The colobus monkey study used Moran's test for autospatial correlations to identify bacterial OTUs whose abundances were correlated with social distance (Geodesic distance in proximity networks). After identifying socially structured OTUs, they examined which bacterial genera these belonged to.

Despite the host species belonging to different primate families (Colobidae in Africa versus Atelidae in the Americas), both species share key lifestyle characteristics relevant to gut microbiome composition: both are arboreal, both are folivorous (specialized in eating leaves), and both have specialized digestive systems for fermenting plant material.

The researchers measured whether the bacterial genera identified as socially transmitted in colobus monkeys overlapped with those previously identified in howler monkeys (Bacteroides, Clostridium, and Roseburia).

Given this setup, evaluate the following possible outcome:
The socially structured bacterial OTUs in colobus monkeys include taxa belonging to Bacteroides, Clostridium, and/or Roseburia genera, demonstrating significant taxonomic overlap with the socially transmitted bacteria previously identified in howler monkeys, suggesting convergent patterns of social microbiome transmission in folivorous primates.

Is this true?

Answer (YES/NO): YES